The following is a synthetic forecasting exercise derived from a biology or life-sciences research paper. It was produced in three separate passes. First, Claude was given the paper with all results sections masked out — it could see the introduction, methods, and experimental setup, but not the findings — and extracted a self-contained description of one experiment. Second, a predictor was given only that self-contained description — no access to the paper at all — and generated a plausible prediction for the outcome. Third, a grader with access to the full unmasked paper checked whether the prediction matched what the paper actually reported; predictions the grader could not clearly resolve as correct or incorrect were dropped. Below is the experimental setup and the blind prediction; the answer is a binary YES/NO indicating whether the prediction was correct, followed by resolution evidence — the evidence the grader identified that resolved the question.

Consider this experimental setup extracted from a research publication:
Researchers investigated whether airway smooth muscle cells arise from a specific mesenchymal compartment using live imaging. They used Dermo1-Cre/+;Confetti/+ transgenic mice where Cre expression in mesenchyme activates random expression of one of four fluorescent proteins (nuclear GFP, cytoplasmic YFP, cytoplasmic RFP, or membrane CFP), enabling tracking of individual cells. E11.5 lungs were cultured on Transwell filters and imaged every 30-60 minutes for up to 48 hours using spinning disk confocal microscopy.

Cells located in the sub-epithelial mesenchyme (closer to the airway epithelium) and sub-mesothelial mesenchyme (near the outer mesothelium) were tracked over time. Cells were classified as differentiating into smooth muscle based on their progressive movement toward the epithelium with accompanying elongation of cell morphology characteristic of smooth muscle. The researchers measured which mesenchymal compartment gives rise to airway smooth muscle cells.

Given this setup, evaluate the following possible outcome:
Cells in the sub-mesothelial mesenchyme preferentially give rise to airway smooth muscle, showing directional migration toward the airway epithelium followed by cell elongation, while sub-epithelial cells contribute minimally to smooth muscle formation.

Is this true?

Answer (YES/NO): NO